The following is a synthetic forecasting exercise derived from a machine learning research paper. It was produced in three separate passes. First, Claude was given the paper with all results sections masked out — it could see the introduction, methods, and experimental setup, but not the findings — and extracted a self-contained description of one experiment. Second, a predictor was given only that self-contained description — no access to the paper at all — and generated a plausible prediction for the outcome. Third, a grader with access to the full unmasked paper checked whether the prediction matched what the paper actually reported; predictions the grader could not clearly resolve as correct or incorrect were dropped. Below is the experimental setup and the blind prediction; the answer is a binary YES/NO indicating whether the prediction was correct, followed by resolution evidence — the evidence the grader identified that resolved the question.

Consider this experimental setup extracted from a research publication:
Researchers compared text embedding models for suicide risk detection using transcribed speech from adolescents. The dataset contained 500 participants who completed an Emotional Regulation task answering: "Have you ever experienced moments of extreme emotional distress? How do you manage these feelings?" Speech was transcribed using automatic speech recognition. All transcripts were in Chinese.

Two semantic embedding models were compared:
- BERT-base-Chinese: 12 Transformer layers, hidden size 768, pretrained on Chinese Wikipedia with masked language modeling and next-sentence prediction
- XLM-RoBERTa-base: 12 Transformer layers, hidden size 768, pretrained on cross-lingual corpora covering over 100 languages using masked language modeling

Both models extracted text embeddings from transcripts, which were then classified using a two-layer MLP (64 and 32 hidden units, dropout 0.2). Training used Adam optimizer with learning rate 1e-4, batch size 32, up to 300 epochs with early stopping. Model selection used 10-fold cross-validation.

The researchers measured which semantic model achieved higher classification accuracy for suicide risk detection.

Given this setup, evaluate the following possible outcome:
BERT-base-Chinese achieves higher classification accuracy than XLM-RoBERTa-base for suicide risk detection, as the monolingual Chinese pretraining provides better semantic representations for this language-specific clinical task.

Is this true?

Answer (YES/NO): NO